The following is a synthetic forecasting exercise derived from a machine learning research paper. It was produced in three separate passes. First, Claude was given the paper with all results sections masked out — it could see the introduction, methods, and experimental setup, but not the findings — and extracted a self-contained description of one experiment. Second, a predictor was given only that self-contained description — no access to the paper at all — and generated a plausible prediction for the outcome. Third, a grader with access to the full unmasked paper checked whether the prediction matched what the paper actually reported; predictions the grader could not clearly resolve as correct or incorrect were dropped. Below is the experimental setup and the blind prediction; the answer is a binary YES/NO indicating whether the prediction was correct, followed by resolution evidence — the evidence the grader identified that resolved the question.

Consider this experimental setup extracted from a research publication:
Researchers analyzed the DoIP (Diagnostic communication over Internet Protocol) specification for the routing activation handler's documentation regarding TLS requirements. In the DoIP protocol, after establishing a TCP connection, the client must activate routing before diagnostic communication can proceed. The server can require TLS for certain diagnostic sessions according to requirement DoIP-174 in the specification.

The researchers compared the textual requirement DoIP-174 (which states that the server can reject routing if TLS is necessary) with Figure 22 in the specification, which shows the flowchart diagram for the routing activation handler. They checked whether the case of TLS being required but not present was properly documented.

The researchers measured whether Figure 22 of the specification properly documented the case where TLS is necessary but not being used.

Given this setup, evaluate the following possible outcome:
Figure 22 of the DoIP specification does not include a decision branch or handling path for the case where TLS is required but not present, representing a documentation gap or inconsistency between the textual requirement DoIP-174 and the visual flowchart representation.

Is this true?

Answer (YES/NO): YES